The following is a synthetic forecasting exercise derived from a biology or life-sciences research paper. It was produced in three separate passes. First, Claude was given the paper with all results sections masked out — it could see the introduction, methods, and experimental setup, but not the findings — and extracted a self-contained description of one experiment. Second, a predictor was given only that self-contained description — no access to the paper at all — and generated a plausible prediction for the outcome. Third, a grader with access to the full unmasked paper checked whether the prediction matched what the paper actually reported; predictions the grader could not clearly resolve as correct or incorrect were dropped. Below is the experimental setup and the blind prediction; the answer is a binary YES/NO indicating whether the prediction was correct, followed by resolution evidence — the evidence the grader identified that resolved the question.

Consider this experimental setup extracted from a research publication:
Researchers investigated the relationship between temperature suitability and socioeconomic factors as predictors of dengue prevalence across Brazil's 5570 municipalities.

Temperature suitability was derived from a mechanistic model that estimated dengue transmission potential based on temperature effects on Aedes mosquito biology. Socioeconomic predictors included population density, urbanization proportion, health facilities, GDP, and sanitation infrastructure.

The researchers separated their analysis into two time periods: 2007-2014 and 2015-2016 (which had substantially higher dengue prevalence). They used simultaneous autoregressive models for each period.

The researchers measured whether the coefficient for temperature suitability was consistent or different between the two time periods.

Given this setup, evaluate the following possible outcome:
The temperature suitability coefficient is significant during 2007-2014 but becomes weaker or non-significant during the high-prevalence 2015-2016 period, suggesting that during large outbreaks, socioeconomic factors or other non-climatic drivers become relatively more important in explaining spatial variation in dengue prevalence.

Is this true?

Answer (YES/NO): YES